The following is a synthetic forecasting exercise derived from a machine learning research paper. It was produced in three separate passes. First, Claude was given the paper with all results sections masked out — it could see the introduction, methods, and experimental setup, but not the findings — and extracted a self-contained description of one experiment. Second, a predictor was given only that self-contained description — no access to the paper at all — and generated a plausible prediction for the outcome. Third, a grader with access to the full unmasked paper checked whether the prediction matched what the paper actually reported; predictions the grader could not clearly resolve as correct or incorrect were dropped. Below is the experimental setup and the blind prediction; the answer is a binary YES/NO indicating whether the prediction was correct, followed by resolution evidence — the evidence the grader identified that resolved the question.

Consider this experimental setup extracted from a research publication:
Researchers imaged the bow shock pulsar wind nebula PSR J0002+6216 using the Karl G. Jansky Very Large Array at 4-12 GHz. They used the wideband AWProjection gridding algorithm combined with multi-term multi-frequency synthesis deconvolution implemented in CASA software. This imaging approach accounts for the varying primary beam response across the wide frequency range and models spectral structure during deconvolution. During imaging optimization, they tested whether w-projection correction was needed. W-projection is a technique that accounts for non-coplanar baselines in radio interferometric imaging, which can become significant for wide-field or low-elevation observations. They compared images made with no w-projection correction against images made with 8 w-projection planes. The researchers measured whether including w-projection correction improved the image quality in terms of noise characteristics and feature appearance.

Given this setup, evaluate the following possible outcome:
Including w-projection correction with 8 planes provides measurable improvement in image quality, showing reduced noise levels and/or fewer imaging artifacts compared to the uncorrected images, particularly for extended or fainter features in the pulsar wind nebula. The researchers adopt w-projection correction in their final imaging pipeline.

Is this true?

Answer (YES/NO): NO